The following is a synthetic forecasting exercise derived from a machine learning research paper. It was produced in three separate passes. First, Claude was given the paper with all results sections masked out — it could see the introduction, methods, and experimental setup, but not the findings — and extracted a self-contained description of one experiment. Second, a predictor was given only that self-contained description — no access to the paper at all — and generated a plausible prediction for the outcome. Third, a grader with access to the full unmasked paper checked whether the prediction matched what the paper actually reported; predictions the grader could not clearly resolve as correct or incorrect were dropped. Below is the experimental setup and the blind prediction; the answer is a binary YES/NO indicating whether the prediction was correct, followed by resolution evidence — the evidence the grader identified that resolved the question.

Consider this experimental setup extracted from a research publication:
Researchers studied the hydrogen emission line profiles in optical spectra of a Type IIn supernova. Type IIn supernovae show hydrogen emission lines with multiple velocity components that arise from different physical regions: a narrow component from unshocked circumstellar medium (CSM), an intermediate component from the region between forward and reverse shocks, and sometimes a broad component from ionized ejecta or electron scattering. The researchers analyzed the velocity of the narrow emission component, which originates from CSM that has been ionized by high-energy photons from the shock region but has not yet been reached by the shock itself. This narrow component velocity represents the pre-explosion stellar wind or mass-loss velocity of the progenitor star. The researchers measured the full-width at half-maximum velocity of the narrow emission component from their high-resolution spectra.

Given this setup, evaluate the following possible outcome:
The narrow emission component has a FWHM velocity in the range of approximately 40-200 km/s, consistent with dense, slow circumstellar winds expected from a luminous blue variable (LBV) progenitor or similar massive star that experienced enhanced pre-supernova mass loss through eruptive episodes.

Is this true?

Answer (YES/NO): YES